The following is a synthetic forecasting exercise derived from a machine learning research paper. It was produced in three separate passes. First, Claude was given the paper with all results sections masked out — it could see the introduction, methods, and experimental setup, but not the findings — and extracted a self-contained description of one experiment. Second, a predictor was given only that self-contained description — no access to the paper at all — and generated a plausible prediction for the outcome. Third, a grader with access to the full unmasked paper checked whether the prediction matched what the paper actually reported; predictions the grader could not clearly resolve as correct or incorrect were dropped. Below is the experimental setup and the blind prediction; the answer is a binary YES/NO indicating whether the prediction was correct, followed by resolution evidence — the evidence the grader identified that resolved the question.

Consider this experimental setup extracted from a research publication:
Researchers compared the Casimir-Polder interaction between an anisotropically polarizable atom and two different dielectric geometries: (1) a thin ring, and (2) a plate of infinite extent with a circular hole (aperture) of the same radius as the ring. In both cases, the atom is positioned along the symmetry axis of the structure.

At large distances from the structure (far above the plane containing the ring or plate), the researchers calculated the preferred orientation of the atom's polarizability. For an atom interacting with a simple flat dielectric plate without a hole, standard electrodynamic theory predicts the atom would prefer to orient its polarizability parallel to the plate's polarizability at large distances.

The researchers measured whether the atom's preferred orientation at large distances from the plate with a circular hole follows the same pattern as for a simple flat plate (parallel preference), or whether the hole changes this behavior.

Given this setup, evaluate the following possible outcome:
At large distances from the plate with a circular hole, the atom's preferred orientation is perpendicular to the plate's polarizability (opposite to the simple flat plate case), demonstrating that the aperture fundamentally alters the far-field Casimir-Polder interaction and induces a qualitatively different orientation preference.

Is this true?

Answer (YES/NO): YES